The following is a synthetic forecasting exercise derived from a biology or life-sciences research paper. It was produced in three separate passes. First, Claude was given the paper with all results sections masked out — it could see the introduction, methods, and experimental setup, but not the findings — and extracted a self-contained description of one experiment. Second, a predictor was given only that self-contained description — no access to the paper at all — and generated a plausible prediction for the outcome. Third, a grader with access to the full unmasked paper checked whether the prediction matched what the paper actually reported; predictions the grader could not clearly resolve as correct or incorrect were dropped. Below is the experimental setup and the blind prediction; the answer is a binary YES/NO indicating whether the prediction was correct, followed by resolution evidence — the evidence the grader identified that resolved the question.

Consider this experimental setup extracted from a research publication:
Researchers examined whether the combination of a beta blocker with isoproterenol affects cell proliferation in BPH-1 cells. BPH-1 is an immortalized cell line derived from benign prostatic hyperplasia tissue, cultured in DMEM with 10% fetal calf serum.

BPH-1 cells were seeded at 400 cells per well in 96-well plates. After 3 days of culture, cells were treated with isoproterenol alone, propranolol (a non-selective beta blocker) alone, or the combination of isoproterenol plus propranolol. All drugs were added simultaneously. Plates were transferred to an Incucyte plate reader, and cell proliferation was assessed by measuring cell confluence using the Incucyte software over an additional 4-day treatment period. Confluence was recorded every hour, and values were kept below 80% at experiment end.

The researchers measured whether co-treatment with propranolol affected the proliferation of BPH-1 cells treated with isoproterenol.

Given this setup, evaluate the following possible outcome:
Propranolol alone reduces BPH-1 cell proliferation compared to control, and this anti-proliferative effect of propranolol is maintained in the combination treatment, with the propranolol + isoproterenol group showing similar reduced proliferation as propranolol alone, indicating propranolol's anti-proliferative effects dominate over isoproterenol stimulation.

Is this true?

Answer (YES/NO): NO